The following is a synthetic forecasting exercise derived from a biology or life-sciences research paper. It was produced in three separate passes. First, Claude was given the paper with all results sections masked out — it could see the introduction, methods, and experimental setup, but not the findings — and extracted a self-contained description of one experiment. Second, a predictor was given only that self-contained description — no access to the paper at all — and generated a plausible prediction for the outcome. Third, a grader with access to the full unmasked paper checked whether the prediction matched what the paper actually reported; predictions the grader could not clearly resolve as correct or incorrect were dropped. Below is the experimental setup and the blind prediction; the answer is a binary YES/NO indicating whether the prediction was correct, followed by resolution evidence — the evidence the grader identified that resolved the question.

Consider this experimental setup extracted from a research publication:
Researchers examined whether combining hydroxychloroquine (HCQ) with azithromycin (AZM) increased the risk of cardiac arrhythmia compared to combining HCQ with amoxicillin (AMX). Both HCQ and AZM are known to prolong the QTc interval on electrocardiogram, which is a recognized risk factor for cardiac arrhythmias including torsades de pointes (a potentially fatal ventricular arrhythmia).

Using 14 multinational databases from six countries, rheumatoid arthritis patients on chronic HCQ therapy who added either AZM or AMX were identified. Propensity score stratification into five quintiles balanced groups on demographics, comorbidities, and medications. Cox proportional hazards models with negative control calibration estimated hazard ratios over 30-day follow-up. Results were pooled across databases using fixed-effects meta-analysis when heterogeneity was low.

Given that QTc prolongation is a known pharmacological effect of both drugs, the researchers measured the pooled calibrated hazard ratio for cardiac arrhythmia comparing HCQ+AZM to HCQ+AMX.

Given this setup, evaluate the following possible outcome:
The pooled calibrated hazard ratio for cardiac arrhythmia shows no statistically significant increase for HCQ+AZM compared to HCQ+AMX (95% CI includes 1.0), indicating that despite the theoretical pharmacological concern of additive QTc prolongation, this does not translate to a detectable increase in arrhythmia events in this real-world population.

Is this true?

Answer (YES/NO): YES